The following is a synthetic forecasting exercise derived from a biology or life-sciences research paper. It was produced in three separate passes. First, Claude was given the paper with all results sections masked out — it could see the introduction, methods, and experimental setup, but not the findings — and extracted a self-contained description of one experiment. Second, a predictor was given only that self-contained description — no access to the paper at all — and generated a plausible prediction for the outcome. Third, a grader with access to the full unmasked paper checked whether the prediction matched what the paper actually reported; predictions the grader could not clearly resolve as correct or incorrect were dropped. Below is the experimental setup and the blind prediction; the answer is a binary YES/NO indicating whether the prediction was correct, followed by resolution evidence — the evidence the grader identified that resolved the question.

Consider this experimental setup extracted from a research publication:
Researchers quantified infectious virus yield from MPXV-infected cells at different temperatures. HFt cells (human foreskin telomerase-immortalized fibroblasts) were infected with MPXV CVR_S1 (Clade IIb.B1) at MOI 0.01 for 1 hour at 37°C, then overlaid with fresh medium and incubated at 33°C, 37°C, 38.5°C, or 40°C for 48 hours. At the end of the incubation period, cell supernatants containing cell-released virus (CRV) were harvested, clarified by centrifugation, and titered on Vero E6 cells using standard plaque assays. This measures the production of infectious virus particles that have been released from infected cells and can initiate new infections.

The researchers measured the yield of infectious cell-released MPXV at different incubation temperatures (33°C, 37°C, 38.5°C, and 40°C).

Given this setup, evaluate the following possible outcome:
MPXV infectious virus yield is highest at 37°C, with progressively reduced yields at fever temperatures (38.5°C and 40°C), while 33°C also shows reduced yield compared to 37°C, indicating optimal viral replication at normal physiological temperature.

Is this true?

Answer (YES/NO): YES